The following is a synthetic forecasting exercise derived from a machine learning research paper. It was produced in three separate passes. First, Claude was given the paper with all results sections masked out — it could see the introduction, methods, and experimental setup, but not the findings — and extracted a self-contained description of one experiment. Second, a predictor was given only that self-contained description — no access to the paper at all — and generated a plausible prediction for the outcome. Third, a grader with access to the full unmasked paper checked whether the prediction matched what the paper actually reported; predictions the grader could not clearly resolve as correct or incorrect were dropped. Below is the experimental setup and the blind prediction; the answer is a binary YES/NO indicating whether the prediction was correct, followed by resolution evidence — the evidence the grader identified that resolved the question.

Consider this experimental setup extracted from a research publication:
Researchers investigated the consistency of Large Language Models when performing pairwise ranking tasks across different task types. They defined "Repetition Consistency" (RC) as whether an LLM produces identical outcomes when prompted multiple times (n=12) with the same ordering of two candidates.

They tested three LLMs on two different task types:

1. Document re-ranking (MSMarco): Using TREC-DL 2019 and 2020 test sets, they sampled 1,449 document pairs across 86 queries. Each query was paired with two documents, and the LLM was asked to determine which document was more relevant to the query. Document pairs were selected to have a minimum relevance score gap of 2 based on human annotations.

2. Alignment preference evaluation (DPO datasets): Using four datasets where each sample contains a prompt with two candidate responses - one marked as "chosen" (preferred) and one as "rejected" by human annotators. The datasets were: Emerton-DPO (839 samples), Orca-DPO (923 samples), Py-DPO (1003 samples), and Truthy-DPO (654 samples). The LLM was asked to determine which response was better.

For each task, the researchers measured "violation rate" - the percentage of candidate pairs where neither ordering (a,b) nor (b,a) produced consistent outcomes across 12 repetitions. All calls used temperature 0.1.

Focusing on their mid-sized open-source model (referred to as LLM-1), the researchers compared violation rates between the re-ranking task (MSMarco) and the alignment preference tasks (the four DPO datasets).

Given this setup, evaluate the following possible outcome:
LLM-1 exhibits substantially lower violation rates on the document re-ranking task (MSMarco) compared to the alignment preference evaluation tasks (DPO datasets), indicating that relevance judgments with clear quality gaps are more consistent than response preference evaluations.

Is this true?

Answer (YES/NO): YES